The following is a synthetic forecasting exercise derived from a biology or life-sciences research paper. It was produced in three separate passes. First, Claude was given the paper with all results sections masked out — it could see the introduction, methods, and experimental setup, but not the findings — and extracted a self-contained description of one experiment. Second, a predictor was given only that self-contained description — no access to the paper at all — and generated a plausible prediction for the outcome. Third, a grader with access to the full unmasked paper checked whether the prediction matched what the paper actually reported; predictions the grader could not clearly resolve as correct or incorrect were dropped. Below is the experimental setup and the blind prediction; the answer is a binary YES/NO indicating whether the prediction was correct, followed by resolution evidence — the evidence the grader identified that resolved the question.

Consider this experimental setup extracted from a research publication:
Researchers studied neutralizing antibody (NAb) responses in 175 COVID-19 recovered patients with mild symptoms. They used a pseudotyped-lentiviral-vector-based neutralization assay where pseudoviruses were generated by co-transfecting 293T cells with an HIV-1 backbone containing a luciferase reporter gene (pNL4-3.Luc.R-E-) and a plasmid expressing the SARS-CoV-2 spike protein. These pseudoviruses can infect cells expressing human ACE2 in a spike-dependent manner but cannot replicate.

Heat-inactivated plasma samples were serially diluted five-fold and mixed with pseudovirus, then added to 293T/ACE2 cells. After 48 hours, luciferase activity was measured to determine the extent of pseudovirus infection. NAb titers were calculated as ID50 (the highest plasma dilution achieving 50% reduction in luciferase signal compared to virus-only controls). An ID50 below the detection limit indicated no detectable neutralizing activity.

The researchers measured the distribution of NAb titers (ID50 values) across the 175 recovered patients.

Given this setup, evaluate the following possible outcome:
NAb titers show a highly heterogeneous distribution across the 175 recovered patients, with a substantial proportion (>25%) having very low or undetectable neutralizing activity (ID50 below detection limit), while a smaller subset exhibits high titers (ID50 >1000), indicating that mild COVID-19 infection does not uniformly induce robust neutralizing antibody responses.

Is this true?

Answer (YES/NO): NO